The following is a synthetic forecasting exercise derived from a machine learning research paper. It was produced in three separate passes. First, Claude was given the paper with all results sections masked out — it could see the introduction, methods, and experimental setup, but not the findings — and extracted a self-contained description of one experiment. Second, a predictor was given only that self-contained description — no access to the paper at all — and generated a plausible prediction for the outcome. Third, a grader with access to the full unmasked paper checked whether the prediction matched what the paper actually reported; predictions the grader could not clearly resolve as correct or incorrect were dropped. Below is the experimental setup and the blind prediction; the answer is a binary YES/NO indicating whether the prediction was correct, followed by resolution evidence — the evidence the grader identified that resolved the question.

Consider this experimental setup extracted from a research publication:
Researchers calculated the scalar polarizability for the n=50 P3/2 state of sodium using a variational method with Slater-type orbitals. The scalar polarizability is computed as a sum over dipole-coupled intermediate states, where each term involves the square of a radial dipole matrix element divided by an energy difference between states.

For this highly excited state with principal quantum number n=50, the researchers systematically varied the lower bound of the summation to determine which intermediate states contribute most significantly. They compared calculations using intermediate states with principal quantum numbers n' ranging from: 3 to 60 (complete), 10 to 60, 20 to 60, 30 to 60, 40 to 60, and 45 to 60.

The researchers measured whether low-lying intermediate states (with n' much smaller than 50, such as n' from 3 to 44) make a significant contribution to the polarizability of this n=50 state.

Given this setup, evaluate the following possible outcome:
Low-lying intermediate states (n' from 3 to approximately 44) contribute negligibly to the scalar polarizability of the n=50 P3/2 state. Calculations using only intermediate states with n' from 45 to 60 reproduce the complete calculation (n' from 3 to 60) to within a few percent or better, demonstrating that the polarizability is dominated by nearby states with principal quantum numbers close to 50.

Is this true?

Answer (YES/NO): YES